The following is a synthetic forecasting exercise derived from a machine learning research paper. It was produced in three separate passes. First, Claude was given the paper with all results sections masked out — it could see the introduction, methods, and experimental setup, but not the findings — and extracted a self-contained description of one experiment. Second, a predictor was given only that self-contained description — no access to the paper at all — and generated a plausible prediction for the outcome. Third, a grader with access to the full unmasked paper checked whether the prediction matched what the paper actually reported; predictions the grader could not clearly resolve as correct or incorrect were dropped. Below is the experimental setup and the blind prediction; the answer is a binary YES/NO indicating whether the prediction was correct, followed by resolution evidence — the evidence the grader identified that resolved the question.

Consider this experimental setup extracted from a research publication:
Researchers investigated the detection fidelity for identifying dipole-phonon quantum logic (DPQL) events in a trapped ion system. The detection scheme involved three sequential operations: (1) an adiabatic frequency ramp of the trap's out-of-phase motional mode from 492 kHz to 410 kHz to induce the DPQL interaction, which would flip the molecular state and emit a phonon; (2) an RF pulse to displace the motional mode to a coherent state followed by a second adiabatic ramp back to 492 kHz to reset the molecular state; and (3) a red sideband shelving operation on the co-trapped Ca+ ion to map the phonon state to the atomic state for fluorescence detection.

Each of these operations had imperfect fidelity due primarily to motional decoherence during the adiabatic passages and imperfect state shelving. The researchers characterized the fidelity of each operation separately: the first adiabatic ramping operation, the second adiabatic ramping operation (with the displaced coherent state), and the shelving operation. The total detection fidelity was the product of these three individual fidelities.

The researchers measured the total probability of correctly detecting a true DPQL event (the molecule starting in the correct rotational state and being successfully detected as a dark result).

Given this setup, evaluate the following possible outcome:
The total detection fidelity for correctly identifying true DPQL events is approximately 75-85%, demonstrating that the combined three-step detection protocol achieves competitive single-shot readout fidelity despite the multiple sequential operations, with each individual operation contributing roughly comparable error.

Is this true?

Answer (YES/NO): NO